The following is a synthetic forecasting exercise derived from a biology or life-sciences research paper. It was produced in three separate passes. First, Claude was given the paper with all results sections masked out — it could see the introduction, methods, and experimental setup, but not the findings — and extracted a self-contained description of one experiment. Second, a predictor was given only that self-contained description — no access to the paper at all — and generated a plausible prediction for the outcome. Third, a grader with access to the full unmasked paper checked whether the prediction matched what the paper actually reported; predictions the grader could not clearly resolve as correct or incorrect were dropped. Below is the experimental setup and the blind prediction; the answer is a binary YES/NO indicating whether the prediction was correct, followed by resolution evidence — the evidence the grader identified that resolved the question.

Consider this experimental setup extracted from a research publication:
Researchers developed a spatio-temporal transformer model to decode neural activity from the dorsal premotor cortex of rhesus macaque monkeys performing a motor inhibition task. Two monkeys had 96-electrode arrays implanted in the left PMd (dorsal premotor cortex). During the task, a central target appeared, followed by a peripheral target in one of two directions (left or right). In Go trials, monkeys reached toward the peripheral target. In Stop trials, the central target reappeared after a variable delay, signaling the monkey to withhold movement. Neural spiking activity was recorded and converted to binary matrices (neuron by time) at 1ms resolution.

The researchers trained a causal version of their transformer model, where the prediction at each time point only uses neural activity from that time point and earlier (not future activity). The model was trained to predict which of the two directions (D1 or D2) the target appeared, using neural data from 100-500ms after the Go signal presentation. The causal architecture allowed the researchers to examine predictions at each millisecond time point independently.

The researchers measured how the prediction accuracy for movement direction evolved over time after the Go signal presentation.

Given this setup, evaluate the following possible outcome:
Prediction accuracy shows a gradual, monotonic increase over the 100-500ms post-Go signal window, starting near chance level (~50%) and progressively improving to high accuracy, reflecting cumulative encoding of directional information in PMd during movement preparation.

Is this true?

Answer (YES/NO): NO